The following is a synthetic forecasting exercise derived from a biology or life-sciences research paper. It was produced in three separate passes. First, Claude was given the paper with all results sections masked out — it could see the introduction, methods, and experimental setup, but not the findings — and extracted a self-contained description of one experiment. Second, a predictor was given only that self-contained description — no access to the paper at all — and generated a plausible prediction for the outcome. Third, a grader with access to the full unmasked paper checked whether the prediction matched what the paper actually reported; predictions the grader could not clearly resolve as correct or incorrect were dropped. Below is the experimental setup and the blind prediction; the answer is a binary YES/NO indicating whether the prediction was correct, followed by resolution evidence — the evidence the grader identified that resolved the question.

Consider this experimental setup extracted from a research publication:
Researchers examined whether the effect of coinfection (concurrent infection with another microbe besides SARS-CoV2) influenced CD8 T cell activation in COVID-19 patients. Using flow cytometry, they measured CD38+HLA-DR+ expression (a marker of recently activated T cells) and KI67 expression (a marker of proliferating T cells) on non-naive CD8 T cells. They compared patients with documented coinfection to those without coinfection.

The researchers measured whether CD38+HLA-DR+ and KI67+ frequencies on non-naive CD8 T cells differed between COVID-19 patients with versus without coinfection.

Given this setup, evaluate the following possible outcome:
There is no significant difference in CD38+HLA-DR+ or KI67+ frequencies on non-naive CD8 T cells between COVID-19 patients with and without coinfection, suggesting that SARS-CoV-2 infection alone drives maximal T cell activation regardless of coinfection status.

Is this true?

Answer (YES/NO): NO